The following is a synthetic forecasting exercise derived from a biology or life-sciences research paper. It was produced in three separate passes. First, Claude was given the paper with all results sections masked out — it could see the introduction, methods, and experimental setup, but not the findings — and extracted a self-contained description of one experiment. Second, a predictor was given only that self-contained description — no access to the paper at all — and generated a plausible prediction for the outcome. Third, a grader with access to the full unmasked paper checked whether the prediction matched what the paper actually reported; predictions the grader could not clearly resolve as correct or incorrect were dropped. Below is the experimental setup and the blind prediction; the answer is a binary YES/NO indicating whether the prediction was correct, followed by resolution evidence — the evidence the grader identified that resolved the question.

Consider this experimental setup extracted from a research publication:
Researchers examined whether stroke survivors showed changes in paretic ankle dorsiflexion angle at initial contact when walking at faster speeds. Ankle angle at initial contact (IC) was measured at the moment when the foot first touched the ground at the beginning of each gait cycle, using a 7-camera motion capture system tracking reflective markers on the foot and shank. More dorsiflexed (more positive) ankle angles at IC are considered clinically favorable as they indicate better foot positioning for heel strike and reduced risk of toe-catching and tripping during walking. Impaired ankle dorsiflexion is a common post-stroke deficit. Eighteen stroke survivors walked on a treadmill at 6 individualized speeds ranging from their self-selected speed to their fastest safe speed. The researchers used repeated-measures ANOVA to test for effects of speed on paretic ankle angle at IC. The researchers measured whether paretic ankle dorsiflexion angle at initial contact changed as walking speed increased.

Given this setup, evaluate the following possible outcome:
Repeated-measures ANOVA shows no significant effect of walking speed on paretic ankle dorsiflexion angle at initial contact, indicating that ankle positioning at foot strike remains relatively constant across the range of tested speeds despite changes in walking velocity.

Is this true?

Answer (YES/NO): YES